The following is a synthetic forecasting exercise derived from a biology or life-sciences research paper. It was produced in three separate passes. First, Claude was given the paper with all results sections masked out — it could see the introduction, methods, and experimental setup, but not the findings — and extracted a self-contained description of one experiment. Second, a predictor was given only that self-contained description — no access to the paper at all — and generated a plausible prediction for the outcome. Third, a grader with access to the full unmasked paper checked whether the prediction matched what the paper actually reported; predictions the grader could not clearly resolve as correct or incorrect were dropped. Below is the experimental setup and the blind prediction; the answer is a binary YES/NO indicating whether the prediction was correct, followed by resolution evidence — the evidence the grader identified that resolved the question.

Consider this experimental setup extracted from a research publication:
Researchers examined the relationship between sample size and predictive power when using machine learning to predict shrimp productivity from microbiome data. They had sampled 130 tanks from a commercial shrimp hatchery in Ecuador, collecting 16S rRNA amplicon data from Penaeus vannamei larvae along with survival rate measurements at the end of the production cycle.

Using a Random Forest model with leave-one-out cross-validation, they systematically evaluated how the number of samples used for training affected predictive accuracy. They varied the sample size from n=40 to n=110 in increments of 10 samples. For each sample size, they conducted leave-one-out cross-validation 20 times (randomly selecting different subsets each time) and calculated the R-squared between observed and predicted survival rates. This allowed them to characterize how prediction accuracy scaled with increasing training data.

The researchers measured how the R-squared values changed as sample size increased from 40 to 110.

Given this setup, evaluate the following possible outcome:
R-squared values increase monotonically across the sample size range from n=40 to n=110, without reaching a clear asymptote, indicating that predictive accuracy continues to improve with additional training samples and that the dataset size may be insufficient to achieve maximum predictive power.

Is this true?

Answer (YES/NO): YES